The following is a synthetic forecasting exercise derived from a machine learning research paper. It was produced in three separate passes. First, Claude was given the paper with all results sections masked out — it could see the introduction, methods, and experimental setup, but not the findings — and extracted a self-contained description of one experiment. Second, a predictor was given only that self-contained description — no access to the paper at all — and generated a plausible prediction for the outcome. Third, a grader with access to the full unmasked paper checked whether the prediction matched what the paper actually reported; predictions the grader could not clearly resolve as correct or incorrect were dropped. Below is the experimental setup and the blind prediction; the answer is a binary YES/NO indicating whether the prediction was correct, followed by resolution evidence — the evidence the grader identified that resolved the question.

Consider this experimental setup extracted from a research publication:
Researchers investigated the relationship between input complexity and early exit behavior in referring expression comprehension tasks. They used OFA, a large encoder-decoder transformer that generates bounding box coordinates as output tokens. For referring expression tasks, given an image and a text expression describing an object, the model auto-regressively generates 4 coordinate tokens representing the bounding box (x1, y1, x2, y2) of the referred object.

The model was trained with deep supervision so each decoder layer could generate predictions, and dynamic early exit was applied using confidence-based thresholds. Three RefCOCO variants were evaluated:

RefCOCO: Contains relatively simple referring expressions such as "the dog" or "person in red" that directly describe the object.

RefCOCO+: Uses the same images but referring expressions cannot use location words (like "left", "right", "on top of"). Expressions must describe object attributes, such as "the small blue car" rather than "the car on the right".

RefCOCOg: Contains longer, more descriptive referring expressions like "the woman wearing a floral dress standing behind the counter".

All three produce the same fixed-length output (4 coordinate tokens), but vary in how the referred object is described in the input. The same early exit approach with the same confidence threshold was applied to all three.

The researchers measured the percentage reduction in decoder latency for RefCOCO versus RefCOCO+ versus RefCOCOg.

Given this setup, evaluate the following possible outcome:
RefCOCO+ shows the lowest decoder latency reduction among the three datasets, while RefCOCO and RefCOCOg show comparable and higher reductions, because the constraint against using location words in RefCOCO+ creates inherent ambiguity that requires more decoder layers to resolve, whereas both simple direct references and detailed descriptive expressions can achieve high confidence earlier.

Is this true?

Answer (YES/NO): NO